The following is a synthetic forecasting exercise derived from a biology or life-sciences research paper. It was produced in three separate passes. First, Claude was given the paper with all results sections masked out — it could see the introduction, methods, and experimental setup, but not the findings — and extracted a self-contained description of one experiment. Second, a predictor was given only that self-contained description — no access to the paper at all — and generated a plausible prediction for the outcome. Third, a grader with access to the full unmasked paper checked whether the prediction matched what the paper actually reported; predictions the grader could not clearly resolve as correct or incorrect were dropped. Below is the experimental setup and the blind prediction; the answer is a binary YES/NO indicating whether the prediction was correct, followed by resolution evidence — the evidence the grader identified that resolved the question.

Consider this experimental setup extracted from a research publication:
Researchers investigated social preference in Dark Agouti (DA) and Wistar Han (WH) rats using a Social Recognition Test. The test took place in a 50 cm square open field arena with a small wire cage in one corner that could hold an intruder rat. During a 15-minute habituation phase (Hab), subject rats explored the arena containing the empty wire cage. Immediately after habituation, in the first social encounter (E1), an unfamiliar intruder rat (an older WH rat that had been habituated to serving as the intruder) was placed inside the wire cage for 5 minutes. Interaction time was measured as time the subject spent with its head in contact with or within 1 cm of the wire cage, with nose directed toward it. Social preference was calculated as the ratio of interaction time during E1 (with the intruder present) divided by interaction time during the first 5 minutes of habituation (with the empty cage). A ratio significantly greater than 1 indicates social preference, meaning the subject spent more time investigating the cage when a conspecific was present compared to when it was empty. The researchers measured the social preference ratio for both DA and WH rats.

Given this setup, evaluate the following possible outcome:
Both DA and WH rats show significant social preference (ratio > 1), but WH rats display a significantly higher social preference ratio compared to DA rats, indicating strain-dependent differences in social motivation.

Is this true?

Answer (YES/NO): YES